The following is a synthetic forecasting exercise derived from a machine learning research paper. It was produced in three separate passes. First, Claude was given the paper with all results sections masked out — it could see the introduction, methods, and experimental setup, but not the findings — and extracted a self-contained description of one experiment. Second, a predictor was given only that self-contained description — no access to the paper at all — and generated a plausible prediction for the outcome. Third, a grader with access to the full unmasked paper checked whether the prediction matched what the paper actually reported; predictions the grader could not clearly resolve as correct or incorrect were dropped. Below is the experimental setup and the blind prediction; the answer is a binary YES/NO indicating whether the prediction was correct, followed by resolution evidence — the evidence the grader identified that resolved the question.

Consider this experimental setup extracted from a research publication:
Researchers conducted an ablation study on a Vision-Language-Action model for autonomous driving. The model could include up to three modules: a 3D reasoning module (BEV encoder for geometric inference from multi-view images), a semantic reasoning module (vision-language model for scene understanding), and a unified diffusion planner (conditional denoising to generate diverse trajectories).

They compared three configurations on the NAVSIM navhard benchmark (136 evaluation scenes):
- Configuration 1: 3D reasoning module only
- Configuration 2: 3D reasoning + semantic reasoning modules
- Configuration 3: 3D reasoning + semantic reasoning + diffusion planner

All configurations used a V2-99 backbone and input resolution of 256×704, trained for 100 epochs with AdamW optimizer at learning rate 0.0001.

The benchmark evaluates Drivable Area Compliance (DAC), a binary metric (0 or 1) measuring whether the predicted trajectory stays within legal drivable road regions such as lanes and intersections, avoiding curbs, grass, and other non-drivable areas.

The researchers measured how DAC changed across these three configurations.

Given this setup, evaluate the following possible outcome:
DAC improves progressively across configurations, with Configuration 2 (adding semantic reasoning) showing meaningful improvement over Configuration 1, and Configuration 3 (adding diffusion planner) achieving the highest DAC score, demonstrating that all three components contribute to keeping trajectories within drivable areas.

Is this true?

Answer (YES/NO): NO